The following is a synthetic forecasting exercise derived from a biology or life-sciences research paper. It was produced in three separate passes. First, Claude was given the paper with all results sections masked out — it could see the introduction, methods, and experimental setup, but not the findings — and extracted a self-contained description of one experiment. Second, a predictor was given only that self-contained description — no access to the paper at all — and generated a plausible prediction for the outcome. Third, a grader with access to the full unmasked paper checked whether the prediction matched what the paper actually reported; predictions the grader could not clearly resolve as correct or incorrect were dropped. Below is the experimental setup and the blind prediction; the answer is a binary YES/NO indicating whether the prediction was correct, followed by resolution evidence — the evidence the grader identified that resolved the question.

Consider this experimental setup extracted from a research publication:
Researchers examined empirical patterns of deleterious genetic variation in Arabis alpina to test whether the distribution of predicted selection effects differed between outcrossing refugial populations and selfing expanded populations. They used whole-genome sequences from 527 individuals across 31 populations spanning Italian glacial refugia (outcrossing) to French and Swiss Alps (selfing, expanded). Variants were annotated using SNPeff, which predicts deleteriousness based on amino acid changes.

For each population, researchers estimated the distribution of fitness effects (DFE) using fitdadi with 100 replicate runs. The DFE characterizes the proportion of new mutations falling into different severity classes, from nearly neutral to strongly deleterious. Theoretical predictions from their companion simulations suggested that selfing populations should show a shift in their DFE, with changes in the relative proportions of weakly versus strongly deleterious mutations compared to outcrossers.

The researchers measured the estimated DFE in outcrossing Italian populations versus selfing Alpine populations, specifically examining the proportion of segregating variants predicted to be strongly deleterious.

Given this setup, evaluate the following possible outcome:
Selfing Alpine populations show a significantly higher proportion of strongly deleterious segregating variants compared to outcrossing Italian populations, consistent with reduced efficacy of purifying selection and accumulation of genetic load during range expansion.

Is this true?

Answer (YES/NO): NO